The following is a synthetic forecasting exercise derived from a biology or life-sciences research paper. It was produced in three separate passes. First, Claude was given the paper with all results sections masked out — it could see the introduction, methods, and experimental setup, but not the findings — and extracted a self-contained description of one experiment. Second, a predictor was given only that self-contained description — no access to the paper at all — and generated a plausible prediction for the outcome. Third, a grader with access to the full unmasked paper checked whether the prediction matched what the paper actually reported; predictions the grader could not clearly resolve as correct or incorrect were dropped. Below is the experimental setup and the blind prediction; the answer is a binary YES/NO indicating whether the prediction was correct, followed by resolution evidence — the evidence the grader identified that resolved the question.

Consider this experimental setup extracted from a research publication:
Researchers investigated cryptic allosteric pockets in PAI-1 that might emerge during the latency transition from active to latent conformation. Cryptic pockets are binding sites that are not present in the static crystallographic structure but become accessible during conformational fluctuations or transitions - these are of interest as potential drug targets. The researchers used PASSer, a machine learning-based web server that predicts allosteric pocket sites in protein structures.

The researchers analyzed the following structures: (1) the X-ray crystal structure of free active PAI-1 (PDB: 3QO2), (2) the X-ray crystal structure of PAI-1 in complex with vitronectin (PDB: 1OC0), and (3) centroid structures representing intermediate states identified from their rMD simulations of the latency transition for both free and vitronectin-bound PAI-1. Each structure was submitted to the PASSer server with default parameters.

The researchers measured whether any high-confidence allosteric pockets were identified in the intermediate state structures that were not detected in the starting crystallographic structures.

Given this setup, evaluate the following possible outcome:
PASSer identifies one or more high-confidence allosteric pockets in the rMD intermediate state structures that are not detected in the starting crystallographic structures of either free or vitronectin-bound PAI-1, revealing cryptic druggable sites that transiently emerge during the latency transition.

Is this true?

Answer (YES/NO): YES